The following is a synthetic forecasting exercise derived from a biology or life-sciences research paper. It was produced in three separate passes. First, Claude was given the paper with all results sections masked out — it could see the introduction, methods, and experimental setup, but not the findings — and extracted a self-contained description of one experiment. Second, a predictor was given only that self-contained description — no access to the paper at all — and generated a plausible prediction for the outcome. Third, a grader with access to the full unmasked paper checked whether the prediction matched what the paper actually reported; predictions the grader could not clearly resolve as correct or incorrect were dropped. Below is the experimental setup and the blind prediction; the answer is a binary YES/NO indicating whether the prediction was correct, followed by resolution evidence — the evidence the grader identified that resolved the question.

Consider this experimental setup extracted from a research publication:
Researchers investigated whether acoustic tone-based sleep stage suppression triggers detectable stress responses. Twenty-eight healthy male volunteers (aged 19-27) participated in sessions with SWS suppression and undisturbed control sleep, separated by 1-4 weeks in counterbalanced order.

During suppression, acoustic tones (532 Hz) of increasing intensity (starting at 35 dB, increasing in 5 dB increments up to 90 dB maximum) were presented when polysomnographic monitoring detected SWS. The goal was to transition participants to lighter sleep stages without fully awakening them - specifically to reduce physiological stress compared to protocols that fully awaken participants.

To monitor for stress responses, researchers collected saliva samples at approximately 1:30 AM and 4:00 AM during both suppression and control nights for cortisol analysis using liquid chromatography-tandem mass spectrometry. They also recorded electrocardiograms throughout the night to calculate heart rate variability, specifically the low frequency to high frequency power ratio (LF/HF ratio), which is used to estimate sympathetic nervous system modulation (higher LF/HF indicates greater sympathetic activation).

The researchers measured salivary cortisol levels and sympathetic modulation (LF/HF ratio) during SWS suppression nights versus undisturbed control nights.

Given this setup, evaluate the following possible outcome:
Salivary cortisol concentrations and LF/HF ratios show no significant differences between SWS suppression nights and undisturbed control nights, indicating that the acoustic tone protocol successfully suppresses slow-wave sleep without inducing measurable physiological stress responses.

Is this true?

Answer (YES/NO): NO